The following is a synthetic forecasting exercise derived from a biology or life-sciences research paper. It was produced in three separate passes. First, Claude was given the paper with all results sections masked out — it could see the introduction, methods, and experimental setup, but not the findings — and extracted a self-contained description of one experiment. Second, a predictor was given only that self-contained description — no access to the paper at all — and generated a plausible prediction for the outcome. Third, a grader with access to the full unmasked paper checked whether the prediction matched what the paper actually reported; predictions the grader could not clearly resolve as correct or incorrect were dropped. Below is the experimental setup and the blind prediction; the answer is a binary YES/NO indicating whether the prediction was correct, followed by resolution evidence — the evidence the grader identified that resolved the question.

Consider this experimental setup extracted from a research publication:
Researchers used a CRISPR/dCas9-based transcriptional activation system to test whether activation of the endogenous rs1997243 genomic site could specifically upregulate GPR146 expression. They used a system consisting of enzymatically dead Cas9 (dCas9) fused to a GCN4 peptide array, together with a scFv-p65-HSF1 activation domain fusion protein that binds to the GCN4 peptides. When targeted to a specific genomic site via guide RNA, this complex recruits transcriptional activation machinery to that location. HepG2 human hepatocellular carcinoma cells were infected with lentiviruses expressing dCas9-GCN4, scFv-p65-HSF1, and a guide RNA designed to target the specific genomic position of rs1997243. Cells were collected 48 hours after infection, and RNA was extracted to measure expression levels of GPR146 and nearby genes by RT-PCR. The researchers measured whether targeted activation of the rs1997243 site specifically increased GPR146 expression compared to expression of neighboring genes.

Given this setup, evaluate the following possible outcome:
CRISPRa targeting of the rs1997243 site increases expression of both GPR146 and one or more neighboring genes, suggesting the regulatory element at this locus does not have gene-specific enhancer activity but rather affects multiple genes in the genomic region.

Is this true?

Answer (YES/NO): NO